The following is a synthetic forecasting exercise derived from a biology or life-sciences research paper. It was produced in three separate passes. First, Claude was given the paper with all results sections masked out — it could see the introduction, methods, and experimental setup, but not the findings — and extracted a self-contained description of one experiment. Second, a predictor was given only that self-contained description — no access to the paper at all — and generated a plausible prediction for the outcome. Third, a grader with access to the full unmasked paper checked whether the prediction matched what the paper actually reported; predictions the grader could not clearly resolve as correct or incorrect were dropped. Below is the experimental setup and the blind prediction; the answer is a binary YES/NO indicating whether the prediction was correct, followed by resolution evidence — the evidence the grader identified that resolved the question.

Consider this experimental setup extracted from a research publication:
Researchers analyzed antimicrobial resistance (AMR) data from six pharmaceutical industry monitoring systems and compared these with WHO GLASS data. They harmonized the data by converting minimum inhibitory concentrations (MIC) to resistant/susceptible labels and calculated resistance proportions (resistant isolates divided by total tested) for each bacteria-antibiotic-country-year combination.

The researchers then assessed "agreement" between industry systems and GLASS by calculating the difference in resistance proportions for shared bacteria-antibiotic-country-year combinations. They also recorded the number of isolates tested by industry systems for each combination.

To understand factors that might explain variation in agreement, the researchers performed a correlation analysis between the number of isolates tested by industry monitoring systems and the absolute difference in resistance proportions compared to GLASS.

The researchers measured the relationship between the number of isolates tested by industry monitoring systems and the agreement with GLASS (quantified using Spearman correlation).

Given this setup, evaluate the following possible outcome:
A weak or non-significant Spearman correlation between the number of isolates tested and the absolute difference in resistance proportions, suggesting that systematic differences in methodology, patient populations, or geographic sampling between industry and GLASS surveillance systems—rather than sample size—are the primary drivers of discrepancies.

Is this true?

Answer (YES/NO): NO